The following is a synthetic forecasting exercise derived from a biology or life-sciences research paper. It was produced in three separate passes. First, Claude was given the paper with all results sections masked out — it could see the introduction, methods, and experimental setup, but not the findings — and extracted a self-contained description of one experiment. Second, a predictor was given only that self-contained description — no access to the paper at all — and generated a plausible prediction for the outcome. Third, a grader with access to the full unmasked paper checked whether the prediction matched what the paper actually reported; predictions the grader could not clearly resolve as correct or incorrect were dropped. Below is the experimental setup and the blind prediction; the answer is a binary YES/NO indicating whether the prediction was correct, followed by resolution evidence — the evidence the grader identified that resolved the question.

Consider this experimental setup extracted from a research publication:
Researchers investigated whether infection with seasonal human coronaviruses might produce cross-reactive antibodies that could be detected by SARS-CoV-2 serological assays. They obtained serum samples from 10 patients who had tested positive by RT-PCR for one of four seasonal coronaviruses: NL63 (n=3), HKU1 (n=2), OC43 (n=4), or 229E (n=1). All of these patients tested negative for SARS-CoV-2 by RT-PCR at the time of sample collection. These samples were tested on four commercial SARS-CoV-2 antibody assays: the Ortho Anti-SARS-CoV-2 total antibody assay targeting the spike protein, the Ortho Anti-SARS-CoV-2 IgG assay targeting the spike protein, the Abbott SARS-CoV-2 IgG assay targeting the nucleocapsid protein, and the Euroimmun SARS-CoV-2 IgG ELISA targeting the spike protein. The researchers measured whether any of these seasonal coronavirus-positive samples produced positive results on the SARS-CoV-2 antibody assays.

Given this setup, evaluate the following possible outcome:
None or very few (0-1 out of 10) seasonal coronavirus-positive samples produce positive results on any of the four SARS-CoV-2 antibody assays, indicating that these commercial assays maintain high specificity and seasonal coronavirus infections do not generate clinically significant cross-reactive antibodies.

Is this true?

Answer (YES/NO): YES